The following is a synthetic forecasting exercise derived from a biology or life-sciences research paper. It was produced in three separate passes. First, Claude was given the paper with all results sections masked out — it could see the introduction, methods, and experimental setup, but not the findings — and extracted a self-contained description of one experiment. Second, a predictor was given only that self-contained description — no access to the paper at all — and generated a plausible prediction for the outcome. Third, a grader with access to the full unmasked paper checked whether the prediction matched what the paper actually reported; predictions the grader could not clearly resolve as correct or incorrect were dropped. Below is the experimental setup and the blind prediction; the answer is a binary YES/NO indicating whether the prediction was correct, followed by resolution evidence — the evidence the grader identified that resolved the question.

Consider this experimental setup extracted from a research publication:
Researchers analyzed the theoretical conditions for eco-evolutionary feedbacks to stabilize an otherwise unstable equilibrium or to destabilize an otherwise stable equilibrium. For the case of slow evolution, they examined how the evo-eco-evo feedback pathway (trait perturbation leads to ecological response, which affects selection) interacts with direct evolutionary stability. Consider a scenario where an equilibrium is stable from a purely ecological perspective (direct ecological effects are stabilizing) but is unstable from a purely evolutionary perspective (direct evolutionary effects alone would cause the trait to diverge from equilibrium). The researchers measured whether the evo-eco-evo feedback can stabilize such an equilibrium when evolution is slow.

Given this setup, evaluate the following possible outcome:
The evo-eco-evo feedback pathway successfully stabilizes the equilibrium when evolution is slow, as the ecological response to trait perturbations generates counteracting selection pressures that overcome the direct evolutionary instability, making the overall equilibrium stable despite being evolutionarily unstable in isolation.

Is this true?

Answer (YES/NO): YES